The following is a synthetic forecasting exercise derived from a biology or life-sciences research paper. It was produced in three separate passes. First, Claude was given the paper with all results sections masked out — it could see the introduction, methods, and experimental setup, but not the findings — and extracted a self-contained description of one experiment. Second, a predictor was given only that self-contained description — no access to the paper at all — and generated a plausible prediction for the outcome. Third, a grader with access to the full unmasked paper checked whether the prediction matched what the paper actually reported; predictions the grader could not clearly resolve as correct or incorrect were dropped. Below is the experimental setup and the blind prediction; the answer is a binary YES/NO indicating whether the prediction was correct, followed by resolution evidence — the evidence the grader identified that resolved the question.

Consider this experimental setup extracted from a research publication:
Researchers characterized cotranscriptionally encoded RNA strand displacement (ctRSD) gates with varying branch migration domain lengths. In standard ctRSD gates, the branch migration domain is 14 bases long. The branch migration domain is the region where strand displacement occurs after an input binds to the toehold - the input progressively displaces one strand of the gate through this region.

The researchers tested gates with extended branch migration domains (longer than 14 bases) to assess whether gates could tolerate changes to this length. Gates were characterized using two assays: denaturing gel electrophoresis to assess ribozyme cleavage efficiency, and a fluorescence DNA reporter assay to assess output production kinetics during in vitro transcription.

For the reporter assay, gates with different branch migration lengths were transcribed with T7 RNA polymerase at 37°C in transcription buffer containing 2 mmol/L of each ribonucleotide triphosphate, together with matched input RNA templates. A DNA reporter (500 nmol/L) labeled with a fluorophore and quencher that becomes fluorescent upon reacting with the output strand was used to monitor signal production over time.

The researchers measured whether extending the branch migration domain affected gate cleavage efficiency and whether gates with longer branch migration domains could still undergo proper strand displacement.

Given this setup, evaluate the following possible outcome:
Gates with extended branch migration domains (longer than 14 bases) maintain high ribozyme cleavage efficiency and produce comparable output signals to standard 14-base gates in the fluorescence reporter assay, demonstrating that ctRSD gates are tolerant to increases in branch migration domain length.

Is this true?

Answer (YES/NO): YES